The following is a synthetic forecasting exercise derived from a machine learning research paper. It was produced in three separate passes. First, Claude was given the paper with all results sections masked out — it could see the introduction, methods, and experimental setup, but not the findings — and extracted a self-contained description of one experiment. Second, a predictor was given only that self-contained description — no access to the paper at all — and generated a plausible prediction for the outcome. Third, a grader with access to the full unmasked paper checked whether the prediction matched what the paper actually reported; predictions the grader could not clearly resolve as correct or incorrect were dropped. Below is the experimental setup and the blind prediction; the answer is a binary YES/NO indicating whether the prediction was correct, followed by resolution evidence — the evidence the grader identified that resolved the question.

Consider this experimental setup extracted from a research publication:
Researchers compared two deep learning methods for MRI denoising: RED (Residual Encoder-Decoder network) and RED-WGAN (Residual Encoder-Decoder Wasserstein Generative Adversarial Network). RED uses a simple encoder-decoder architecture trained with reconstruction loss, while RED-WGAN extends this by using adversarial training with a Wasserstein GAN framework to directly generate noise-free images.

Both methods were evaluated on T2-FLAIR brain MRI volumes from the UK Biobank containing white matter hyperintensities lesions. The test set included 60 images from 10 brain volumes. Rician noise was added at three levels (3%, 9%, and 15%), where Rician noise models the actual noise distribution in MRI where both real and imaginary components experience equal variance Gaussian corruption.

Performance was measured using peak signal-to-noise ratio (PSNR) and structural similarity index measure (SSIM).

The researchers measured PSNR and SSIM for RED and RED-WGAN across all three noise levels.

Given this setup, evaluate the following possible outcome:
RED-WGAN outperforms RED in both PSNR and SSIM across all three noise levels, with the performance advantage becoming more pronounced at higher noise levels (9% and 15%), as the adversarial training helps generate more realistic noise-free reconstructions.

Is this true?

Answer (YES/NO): YES